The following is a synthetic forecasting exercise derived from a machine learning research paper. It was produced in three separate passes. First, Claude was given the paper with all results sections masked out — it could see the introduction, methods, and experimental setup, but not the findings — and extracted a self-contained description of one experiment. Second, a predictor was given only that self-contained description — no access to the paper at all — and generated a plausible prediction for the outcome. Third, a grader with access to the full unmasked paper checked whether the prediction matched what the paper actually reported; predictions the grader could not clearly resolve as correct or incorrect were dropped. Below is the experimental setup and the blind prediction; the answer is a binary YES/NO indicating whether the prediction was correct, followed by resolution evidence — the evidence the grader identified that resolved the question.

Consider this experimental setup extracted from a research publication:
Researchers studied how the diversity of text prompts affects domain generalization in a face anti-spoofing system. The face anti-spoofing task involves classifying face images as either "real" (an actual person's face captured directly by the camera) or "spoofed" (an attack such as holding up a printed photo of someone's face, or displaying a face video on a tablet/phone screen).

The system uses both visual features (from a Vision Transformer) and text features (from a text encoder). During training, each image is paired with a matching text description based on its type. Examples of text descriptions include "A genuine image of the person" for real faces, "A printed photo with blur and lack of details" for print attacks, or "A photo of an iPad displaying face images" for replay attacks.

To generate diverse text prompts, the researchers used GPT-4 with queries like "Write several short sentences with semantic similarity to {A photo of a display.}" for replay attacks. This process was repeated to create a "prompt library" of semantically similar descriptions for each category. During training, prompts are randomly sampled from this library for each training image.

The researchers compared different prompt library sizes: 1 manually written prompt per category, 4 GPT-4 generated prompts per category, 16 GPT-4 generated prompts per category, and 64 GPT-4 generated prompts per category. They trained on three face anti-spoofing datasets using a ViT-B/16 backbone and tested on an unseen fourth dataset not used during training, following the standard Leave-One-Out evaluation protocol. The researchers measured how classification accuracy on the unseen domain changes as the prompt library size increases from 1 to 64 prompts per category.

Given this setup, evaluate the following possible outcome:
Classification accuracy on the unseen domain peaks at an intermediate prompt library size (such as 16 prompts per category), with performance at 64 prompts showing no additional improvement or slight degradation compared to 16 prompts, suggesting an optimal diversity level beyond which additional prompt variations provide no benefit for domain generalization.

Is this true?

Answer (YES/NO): NO